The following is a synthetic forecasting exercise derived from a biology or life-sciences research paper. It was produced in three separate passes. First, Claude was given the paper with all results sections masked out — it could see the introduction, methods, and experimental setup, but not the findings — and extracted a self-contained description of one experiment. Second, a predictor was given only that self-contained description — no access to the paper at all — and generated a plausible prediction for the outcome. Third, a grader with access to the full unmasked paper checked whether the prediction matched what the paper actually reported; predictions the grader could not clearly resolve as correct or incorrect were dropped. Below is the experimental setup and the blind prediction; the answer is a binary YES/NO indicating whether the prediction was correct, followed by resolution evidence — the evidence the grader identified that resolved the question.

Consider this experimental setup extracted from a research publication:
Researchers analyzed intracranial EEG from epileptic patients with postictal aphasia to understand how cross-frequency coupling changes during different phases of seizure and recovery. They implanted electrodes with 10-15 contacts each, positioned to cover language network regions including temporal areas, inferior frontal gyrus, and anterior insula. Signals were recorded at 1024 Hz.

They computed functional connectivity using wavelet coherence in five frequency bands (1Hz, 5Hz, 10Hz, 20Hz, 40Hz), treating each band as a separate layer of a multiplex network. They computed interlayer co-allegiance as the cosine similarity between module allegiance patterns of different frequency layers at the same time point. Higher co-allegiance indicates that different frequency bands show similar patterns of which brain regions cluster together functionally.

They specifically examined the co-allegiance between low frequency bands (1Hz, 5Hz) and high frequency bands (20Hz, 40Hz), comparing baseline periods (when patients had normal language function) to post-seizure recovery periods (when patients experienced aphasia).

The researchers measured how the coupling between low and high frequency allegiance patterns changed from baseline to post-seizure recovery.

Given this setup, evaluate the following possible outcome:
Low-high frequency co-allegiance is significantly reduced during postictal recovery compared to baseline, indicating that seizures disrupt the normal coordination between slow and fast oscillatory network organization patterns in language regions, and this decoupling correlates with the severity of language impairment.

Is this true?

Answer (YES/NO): NO